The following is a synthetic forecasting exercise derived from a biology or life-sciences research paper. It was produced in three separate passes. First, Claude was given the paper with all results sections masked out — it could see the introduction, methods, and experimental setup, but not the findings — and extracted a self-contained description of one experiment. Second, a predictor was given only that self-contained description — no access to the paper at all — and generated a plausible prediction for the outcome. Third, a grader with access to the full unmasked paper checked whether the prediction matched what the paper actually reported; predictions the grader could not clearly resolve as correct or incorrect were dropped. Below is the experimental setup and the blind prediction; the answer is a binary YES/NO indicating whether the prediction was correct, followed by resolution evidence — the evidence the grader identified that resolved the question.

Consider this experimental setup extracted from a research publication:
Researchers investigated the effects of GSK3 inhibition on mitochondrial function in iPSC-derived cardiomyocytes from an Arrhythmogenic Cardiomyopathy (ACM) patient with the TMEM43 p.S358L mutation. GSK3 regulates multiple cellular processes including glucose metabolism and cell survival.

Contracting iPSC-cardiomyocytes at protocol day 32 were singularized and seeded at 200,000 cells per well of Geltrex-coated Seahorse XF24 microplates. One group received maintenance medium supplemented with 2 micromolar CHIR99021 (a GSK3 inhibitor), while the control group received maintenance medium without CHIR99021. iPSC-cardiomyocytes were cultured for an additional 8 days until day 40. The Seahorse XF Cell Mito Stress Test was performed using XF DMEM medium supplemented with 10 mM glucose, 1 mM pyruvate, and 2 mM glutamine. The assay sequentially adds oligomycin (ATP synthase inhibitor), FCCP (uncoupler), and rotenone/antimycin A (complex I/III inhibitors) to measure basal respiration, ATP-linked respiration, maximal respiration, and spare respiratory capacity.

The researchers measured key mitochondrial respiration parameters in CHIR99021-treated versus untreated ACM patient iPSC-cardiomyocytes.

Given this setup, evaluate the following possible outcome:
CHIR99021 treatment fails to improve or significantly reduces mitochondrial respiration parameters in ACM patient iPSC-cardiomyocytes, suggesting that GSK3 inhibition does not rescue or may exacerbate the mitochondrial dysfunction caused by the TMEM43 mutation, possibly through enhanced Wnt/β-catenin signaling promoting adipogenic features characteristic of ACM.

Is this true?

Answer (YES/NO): NO